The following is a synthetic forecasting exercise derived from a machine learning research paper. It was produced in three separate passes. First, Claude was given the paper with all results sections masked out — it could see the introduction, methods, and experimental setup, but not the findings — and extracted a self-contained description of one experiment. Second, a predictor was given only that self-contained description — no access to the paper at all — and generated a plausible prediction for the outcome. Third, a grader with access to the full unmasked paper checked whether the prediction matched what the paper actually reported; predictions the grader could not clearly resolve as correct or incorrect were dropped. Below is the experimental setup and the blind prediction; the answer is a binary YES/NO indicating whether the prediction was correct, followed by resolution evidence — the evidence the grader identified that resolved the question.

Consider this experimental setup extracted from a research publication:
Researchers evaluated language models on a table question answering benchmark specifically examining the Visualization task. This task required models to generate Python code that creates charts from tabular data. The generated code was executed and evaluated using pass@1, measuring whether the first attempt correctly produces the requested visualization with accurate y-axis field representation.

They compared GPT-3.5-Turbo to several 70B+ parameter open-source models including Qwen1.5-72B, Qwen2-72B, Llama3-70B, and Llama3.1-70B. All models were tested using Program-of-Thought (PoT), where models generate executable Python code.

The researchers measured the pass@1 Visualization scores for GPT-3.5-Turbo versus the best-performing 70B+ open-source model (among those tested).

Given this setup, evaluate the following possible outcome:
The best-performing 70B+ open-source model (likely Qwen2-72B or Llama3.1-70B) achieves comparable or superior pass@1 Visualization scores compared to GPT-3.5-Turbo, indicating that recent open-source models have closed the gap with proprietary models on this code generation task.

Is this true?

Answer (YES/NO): NO